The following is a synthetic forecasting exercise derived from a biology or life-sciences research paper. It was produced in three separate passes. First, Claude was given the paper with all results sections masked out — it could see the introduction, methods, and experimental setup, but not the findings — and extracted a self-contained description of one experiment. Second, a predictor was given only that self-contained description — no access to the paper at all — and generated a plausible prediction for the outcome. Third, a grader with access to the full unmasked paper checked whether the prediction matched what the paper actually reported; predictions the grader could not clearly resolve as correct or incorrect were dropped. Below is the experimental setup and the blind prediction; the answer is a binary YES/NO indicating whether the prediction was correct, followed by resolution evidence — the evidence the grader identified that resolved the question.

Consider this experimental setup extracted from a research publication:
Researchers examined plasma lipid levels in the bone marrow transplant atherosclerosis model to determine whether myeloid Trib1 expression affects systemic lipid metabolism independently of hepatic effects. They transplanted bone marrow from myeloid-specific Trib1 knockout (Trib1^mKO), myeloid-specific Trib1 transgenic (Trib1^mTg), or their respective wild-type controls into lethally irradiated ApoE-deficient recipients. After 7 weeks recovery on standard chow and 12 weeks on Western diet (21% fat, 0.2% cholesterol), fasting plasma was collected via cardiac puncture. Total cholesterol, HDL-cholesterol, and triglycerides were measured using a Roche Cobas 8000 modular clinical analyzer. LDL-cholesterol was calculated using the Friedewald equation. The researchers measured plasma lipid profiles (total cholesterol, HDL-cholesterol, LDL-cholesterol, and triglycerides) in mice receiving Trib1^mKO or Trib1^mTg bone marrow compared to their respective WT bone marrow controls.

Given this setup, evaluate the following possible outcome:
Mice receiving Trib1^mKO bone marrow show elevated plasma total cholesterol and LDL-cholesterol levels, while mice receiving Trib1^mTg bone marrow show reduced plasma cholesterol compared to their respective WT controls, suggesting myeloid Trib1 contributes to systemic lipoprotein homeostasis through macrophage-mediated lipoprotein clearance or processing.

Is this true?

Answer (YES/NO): NO